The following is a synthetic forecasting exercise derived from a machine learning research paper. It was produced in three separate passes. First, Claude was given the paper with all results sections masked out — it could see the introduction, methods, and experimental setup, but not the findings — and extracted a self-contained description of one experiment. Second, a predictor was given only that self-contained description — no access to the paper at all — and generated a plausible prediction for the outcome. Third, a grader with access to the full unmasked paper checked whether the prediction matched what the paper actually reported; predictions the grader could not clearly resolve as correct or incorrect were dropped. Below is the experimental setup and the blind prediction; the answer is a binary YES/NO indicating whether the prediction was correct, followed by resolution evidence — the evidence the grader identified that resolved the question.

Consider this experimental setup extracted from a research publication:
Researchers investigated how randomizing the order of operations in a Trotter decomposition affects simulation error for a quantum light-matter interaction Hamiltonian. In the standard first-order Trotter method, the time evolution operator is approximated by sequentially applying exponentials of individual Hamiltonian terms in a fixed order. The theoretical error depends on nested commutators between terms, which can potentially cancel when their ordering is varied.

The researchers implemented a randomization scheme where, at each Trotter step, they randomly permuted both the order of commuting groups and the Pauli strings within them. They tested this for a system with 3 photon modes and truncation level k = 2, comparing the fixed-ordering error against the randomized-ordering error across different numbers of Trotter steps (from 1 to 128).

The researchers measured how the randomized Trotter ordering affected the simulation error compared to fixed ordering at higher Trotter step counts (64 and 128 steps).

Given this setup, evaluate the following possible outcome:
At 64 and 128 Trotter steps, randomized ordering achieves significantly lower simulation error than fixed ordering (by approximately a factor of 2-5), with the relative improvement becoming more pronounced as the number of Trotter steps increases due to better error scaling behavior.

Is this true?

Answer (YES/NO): NO